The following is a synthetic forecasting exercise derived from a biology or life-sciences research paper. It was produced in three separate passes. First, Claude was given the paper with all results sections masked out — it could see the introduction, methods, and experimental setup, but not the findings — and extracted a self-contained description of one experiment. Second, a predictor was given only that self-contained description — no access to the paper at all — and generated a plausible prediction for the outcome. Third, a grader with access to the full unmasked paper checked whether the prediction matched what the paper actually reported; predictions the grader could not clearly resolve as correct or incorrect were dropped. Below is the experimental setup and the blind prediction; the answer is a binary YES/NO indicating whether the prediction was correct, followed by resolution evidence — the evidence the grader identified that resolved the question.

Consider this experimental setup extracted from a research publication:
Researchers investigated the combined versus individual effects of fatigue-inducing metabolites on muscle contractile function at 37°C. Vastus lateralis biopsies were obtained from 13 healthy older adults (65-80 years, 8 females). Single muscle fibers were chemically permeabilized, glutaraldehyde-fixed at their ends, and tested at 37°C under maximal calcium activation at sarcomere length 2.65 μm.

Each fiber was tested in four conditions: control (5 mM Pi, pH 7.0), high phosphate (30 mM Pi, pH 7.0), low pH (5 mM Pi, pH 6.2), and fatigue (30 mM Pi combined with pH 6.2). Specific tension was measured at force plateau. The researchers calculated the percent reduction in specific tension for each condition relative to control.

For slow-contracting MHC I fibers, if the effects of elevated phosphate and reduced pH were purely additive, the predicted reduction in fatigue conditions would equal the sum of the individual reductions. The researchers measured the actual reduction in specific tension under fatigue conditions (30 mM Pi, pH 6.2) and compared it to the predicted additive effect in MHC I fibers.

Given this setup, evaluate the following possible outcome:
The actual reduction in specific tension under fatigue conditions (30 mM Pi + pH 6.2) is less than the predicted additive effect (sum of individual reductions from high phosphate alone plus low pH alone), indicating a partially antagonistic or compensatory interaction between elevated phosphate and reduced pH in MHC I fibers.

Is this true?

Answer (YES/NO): NO